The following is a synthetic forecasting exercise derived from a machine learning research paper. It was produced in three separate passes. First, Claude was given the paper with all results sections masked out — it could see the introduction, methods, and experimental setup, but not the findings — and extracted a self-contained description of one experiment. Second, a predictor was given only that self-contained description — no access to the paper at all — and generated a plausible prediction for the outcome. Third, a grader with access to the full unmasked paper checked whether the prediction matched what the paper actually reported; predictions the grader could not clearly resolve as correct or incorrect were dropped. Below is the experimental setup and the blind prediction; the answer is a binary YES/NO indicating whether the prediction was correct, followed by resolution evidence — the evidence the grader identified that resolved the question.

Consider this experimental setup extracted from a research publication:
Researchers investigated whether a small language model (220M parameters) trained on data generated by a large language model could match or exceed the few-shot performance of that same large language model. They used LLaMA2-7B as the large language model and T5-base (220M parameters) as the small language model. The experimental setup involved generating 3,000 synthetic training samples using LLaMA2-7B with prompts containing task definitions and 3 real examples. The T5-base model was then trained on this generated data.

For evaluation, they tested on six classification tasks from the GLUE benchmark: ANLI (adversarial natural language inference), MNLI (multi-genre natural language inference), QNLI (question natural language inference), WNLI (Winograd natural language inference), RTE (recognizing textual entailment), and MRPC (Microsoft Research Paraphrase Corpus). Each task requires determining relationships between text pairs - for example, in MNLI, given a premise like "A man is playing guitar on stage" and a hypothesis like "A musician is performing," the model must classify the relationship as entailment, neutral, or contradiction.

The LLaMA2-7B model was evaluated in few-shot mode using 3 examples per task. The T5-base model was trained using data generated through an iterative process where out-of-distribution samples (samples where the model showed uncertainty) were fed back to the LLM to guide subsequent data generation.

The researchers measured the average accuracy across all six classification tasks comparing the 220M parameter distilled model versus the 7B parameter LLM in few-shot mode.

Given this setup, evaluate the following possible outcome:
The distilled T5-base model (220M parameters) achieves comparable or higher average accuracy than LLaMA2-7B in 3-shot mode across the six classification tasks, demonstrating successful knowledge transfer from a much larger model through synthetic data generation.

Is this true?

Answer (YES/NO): YES